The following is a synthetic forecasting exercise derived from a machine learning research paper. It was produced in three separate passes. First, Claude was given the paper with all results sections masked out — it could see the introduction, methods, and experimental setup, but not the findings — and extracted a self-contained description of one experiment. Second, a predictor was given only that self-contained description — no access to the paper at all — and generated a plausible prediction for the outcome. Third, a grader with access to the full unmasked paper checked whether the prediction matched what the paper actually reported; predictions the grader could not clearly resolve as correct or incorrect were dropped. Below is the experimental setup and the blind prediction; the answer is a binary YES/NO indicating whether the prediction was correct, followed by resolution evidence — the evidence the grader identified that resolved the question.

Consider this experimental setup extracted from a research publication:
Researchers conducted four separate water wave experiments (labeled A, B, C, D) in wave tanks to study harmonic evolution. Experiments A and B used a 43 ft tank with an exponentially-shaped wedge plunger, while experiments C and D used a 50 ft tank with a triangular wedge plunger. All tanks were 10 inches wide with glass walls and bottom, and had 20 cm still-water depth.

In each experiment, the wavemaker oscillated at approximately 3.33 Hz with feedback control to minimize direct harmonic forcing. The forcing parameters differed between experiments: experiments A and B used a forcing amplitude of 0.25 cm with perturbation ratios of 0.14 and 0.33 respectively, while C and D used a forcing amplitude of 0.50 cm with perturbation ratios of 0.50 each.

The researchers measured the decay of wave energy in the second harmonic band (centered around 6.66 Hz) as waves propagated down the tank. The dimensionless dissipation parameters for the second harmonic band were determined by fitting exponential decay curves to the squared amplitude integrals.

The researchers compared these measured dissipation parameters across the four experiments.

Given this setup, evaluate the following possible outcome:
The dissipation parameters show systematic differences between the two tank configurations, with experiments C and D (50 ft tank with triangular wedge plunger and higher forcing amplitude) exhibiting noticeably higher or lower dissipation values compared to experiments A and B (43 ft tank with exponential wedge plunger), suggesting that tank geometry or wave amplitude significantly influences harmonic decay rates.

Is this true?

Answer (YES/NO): NO